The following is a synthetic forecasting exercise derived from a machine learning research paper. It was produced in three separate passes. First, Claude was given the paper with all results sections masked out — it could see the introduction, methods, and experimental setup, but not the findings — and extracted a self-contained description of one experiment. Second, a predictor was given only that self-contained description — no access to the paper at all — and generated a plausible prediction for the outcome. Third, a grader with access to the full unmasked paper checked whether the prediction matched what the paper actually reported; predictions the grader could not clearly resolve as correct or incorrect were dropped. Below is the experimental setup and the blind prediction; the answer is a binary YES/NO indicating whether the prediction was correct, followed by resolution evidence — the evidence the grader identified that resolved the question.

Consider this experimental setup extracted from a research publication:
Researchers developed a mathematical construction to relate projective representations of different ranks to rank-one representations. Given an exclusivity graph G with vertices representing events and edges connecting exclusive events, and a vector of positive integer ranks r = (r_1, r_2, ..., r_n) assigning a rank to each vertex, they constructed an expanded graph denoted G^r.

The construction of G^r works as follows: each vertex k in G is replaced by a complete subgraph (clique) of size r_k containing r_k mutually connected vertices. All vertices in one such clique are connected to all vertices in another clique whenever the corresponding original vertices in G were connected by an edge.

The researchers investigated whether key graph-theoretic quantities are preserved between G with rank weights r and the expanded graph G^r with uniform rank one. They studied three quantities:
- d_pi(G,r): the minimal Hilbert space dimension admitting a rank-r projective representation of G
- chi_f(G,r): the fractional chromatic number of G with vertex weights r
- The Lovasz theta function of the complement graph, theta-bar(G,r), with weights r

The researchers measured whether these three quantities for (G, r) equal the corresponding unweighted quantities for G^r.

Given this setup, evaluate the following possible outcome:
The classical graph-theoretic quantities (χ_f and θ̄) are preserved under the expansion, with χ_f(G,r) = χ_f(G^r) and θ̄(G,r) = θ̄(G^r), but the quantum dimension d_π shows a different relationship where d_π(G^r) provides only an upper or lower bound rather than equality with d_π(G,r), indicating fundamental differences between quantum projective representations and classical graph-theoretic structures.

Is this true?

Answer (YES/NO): NO